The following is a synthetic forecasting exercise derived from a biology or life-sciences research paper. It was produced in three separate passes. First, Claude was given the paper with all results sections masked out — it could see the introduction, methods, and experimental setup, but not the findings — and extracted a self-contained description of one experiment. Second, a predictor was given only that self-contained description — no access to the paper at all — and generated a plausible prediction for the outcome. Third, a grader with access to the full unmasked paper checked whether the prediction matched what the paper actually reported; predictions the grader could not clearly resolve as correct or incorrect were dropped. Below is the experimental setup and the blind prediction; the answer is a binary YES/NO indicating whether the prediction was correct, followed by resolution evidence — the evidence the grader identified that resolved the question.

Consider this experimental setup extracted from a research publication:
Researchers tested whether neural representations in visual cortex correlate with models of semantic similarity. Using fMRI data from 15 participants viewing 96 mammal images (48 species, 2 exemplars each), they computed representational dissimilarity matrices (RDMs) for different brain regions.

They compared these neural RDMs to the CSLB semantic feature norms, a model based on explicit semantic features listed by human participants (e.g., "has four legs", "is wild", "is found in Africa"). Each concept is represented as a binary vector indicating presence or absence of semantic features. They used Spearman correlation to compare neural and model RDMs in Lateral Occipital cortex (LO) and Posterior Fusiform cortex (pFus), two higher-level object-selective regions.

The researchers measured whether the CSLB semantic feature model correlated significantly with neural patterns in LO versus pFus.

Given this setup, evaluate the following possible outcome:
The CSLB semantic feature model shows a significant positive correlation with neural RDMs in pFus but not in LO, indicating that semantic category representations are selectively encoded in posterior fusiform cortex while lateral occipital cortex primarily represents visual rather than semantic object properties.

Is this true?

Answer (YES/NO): YES